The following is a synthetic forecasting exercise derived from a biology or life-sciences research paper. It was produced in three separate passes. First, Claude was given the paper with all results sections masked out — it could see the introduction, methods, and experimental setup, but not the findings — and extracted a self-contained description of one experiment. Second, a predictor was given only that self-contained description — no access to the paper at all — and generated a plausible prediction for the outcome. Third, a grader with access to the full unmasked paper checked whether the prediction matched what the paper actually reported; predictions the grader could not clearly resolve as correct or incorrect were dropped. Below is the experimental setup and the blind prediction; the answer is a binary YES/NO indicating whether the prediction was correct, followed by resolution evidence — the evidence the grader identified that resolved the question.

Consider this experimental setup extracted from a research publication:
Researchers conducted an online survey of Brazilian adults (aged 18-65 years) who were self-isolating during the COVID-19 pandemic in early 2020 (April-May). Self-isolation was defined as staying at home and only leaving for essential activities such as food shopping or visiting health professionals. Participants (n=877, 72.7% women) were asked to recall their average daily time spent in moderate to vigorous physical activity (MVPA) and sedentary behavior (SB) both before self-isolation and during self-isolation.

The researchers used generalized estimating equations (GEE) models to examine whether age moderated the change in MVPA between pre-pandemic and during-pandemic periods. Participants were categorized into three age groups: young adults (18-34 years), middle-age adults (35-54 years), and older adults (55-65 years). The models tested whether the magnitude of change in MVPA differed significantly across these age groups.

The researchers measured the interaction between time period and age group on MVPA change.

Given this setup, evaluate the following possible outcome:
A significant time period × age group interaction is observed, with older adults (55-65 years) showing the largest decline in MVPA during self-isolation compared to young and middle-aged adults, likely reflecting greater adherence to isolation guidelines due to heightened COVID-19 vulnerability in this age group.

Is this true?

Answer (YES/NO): NO